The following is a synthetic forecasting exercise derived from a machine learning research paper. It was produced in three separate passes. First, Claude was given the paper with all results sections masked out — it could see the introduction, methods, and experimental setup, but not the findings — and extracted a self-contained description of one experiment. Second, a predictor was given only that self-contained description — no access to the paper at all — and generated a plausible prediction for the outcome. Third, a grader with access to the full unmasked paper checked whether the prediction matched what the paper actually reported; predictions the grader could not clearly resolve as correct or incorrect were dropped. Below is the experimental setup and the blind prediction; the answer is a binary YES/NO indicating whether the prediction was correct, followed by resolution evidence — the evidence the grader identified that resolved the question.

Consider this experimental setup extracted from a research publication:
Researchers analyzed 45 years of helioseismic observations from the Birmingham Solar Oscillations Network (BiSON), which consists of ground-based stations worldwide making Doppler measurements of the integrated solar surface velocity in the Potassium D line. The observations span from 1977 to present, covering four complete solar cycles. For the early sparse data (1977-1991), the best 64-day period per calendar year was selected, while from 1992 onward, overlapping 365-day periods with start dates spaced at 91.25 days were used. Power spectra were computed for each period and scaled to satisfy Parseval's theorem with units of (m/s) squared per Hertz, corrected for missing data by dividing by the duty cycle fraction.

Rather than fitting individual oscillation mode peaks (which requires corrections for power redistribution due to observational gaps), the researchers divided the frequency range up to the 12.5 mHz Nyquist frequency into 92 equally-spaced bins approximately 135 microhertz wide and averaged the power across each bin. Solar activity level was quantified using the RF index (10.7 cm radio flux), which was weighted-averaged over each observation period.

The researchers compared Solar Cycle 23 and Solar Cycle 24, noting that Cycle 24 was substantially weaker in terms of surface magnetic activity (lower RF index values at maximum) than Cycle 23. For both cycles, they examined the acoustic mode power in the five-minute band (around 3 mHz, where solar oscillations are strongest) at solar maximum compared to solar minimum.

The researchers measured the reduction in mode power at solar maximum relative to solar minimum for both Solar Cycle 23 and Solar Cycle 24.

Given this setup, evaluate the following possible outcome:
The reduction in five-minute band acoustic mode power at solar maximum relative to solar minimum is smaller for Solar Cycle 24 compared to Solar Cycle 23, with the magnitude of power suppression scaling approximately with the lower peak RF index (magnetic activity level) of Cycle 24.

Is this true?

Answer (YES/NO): NO